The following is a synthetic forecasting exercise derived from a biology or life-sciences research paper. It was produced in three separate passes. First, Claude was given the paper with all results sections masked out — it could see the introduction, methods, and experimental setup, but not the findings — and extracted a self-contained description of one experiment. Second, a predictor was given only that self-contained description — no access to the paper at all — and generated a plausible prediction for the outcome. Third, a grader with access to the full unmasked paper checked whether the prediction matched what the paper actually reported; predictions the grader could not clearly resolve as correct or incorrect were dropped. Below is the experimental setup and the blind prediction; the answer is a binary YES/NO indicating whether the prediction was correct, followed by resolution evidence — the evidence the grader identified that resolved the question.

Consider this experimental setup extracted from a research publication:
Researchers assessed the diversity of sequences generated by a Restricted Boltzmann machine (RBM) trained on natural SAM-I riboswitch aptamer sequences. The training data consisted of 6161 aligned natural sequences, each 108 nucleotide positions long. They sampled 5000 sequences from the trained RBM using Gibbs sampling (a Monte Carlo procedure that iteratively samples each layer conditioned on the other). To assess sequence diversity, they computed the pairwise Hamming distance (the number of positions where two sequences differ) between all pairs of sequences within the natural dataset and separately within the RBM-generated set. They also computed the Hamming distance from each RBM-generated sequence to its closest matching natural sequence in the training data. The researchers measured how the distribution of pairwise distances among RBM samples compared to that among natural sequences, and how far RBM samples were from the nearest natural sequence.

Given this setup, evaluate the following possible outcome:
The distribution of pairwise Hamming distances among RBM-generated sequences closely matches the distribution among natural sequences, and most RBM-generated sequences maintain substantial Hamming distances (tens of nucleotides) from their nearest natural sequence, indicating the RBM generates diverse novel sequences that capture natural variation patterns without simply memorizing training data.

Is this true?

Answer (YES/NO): YES